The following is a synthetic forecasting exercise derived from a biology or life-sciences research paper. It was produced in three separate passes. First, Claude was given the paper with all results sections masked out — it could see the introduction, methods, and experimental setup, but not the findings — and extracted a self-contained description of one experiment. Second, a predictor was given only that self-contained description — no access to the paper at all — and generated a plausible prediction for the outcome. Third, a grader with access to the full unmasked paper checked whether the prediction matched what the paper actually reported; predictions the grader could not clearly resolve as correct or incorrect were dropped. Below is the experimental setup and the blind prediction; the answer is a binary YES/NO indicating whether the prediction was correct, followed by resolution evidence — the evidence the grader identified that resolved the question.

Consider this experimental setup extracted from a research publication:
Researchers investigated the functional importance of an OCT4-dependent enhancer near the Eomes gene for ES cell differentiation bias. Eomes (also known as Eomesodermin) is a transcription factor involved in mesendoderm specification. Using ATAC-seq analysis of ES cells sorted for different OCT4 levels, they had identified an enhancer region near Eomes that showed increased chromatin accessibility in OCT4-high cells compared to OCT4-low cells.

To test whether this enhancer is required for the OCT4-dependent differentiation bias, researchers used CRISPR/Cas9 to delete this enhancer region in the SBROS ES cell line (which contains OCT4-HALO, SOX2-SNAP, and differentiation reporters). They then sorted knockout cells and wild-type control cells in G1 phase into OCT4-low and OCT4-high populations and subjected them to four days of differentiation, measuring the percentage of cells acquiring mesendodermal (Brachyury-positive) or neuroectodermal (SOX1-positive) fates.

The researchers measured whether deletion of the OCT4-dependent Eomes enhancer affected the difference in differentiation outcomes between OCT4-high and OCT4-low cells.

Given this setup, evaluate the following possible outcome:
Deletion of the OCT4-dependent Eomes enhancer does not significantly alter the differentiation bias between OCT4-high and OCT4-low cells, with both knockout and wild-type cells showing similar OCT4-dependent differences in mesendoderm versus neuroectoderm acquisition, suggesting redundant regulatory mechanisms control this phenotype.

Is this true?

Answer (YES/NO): NO